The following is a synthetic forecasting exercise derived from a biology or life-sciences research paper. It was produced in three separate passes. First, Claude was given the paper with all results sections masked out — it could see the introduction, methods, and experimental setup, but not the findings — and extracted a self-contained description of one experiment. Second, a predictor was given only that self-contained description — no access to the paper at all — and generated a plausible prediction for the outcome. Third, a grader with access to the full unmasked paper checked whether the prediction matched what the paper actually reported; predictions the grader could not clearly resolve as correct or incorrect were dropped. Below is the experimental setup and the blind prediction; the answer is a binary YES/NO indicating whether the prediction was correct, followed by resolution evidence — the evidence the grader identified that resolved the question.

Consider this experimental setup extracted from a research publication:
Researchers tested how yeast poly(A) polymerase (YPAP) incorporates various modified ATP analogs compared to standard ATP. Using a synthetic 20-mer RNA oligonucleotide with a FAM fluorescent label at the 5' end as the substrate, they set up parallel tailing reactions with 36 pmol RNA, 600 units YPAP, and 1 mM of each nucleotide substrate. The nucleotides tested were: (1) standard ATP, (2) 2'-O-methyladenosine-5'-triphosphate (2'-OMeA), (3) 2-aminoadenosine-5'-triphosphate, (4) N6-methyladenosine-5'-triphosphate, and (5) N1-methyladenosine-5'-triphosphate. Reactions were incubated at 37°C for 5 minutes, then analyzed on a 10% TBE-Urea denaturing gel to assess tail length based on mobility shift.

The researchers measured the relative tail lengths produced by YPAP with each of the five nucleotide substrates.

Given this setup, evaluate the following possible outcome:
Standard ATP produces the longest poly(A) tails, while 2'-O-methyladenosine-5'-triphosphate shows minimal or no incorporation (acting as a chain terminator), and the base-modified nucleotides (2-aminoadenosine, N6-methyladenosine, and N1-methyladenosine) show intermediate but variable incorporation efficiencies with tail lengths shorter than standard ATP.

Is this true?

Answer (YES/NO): NO